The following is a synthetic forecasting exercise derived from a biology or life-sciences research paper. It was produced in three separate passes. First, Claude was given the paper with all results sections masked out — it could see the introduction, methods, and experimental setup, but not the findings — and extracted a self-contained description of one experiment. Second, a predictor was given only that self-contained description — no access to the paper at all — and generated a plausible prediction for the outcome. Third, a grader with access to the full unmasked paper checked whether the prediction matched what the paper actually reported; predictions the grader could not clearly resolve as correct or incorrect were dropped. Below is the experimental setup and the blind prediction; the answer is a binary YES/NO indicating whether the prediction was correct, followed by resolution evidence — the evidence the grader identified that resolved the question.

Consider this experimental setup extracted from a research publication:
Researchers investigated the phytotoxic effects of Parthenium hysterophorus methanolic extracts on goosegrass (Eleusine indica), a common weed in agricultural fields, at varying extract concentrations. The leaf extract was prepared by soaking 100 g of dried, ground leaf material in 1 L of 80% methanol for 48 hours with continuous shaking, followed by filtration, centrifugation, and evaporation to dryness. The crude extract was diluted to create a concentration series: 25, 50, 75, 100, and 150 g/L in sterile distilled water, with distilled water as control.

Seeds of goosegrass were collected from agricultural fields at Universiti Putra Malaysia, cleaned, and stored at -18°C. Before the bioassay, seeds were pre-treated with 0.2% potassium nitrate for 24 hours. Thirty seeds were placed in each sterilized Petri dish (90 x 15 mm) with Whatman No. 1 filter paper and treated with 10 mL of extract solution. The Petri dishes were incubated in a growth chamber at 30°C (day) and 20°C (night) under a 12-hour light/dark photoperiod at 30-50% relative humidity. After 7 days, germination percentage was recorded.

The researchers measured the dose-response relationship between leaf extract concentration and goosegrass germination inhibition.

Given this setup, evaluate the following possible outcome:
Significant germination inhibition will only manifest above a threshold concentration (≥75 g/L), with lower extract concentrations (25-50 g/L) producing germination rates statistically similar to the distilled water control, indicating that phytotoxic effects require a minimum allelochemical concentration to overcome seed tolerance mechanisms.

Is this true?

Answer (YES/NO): NO